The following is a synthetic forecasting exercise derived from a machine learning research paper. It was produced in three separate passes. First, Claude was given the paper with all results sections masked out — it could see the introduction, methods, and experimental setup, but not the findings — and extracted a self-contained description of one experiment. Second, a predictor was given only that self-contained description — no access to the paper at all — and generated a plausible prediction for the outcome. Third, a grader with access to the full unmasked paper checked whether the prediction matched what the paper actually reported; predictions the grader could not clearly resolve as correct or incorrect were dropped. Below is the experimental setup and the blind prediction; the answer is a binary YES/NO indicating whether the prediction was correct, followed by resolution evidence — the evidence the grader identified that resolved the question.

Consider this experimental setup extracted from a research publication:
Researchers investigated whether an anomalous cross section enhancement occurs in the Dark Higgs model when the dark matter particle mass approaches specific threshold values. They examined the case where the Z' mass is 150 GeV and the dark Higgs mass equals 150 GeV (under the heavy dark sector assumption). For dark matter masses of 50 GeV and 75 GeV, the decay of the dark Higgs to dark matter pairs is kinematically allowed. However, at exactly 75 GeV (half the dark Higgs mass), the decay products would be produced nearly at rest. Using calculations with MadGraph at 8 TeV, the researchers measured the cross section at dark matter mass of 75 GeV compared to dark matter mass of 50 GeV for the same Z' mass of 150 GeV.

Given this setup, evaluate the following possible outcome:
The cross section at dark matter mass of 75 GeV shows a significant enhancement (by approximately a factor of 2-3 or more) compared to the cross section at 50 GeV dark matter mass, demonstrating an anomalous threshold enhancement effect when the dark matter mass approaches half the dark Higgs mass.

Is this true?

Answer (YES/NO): YES